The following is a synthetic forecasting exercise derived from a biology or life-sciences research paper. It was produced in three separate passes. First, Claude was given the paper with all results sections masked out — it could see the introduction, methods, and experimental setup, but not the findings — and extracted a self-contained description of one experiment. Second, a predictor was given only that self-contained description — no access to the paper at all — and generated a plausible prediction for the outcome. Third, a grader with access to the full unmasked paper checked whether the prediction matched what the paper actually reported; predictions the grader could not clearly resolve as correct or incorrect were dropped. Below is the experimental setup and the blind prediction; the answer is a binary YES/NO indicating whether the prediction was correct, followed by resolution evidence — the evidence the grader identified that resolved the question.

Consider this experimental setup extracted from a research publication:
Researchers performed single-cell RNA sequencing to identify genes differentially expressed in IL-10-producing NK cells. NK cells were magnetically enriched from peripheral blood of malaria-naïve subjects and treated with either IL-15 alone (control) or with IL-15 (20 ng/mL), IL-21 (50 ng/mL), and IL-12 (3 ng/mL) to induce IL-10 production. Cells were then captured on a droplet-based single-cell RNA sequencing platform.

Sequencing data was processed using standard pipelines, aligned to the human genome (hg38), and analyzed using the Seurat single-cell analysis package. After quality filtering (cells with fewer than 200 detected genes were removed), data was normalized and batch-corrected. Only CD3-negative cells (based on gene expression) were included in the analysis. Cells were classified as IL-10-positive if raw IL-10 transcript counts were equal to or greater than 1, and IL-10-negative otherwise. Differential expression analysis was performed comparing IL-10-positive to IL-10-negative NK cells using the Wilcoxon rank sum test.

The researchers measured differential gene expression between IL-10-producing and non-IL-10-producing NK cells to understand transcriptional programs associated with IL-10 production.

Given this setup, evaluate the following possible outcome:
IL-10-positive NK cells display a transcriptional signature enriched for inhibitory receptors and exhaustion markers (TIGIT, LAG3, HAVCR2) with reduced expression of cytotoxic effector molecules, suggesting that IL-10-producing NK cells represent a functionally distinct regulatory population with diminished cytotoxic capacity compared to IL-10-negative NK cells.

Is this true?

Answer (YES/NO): NO